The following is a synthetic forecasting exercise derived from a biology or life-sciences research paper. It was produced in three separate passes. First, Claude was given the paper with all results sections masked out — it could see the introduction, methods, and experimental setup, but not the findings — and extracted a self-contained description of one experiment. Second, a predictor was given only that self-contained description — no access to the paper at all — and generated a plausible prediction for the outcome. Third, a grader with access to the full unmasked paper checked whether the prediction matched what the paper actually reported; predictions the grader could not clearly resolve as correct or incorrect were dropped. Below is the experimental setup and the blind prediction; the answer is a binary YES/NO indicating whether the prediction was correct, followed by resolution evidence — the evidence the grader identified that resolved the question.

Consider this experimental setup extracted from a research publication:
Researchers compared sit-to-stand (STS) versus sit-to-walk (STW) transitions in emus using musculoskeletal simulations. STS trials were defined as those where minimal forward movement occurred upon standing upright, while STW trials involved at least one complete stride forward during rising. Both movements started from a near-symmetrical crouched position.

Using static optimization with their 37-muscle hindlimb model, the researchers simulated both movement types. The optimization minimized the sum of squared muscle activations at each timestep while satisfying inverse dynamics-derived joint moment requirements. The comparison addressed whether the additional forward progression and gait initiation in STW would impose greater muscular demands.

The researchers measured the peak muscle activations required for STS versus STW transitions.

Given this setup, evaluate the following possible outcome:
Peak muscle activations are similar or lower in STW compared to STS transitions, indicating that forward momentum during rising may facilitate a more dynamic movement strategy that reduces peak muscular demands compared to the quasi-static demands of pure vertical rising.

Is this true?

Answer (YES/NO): NO